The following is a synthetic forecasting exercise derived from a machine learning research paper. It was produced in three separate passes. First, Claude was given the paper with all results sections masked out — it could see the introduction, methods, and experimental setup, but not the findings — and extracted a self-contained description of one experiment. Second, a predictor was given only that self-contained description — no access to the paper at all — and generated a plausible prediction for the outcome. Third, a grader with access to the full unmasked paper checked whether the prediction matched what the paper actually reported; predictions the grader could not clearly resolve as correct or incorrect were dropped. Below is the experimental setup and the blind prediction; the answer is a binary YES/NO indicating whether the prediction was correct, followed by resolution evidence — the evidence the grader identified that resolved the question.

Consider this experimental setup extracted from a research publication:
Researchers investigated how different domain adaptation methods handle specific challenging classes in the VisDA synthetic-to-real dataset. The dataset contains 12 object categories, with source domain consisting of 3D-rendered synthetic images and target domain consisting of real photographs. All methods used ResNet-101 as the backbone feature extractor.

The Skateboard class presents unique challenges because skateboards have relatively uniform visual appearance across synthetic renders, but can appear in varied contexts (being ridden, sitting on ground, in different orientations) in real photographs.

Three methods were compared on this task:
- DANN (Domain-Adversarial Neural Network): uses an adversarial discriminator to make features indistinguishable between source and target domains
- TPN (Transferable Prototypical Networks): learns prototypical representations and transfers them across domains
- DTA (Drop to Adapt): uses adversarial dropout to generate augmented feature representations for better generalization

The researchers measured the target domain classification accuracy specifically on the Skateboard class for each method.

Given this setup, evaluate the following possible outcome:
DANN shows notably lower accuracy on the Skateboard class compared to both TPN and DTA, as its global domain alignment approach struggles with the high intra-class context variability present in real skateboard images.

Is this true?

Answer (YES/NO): YES